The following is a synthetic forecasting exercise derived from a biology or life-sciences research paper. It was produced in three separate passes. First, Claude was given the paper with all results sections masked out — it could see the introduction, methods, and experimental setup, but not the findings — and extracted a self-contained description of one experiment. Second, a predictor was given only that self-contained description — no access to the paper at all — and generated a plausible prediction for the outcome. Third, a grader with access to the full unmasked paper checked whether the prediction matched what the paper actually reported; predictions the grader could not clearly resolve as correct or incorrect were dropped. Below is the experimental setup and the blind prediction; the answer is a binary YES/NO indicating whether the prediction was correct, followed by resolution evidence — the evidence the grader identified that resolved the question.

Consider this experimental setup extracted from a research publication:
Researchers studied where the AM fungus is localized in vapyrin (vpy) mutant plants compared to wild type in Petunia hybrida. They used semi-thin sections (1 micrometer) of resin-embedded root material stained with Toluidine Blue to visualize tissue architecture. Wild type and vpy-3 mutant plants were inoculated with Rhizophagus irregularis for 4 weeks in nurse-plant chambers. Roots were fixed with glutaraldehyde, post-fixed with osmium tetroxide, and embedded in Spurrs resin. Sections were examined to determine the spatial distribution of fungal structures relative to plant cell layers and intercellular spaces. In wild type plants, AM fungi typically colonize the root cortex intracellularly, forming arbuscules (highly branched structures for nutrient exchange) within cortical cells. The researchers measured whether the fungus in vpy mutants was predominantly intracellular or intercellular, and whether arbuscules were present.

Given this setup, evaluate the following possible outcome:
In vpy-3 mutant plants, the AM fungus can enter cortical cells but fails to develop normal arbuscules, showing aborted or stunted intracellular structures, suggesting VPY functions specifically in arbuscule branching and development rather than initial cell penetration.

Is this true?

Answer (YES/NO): NO